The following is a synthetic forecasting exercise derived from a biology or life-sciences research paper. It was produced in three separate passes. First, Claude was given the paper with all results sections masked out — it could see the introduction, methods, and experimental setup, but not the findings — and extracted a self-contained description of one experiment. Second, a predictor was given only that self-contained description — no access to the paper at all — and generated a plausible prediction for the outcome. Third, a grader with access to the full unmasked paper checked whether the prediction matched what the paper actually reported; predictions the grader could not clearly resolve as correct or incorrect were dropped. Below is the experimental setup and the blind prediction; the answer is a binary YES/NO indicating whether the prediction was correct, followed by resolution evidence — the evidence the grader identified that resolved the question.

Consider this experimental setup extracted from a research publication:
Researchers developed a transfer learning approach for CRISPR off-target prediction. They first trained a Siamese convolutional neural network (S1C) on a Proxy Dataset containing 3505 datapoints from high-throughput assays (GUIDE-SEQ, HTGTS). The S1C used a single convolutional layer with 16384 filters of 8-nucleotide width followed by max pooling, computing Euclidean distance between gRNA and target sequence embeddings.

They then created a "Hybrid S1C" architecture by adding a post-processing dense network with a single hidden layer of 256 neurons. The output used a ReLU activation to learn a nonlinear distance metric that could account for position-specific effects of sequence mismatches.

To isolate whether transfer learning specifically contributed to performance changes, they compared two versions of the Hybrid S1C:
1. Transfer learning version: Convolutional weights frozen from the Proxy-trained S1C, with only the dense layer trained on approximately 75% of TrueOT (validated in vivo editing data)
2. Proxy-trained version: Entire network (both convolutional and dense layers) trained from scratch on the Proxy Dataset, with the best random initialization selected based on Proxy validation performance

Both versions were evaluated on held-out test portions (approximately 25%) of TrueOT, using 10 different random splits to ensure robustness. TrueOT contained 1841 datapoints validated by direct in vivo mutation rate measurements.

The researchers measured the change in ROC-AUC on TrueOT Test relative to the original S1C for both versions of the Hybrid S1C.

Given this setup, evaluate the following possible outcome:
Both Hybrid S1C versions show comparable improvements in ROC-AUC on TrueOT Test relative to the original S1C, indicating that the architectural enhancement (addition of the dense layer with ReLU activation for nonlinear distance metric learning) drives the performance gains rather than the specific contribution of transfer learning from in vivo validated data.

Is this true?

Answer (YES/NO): NO